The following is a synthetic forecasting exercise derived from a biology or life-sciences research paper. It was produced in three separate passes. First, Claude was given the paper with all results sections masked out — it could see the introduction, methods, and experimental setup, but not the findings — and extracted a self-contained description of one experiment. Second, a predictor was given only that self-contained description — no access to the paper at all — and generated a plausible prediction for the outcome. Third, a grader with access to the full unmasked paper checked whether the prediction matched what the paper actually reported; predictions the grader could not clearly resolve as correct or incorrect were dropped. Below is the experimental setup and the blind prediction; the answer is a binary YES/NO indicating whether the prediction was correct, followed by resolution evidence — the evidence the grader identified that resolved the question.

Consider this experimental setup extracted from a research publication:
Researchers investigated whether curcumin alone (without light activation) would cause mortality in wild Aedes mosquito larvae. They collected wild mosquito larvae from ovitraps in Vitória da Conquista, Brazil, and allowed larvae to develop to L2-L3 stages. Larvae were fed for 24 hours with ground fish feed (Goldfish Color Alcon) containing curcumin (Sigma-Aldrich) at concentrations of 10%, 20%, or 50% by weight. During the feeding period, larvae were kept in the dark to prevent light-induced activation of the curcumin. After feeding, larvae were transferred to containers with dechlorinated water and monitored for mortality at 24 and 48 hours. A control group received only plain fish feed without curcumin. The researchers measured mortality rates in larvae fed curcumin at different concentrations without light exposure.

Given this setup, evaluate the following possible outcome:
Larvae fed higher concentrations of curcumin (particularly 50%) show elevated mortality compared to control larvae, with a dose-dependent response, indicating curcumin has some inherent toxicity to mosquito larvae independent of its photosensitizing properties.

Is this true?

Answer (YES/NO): NO